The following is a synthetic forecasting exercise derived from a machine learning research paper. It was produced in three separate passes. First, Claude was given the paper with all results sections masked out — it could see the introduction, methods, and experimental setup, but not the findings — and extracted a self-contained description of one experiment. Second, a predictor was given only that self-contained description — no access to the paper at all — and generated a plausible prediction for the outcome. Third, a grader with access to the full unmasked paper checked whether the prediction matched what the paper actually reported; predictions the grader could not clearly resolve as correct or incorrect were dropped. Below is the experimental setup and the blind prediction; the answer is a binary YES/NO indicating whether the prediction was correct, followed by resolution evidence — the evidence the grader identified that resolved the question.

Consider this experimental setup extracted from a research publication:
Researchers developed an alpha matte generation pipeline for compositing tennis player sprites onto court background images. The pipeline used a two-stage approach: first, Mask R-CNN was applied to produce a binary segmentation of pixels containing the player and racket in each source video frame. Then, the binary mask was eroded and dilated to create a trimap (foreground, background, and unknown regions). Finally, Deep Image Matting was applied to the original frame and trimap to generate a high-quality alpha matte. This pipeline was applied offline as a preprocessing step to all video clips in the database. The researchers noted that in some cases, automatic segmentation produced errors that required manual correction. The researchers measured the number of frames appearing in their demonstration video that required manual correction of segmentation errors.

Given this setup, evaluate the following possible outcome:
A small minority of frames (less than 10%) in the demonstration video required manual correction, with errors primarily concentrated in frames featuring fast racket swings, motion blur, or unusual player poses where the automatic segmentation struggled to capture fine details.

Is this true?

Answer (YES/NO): NO